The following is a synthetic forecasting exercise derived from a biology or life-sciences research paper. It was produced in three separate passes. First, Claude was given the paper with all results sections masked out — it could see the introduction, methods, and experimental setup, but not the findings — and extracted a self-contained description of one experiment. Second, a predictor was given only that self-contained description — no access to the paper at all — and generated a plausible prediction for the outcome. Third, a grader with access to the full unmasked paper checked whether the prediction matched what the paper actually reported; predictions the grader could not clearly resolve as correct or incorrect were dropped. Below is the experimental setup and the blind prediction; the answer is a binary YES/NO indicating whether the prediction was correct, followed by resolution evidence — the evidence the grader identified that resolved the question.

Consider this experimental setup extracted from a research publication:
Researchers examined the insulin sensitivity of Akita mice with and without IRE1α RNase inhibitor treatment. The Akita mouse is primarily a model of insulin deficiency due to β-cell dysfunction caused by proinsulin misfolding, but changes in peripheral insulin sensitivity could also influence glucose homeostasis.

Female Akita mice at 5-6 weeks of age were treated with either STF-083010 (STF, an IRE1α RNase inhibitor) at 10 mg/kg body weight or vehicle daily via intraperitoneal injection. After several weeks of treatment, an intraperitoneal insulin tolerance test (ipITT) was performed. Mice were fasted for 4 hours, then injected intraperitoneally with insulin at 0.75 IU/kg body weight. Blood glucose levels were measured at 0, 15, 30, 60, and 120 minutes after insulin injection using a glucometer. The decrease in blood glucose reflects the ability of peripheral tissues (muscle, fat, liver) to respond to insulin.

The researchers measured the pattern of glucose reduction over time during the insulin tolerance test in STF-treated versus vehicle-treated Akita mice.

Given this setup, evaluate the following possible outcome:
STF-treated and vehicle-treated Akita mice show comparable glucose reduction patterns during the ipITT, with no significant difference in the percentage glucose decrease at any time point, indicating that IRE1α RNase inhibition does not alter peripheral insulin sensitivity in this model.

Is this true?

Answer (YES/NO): YES